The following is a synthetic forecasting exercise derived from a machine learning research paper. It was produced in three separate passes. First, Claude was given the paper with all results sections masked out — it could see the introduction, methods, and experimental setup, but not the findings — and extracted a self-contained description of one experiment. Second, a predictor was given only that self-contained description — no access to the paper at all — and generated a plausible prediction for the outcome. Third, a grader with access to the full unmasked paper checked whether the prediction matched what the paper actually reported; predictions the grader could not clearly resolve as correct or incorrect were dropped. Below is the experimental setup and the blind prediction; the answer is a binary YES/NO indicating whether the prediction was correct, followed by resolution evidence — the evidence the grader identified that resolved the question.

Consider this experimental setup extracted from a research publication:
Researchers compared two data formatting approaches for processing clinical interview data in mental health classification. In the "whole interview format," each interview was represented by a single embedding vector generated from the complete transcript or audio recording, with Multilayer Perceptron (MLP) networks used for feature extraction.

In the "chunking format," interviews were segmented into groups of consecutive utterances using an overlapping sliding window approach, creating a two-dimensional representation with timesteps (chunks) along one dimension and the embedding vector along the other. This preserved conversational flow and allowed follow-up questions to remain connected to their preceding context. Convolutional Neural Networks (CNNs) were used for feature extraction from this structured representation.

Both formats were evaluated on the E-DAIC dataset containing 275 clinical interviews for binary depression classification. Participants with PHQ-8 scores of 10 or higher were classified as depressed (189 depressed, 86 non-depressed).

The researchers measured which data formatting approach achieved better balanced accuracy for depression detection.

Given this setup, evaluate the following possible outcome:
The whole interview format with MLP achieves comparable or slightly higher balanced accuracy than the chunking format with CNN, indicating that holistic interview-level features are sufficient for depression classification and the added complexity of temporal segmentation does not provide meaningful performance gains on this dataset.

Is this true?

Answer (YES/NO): NO